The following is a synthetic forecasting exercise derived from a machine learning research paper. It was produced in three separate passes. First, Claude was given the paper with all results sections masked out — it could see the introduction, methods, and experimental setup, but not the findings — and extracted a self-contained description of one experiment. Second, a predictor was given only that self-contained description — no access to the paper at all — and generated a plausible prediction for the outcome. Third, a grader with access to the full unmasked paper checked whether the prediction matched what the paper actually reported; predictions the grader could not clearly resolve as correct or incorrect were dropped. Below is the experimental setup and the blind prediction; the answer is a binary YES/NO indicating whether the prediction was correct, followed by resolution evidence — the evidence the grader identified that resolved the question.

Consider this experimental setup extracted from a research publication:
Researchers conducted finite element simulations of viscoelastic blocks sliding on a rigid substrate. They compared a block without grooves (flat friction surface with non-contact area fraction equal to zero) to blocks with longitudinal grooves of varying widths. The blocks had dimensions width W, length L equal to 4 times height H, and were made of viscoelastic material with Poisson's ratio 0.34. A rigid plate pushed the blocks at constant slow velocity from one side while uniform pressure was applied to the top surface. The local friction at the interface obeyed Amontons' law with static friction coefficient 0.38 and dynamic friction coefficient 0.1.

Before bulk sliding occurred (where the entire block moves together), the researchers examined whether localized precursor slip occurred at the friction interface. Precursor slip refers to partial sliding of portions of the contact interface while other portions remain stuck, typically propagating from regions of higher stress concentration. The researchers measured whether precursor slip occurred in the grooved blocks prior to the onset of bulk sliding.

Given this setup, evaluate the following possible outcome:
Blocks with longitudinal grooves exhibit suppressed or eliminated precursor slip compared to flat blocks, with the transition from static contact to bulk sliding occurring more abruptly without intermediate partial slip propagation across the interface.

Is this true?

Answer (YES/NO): NO